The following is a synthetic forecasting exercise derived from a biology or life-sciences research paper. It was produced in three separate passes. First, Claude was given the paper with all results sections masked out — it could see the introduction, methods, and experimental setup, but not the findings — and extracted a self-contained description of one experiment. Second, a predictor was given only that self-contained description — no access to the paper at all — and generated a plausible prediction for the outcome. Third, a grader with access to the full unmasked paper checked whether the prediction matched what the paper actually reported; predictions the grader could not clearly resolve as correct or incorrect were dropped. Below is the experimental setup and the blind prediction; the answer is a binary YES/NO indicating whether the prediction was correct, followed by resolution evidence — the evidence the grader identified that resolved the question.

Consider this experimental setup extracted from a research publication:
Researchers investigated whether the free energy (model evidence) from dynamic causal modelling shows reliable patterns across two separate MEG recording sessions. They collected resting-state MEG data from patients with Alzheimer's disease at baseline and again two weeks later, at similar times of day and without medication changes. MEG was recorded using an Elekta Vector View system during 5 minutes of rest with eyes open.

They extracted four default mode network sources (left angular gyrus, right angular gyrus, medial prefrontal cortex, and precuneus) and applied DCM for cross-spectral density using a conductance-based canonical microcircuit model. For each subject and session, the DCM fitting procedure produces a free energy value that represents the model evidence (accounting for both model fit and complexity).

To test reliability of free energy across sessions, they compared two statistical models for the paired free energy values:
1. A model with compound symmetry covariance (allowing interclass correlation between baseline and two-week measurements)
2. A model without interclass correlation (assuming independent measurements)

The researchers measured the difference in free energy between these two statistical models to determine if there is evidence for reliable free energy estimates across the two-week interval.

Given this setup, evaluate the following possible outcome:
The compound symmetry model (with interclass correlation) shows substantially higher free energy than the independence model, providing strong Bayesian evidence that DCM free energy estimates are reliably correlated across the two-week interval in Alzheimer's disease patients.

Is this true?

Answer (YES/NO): YES